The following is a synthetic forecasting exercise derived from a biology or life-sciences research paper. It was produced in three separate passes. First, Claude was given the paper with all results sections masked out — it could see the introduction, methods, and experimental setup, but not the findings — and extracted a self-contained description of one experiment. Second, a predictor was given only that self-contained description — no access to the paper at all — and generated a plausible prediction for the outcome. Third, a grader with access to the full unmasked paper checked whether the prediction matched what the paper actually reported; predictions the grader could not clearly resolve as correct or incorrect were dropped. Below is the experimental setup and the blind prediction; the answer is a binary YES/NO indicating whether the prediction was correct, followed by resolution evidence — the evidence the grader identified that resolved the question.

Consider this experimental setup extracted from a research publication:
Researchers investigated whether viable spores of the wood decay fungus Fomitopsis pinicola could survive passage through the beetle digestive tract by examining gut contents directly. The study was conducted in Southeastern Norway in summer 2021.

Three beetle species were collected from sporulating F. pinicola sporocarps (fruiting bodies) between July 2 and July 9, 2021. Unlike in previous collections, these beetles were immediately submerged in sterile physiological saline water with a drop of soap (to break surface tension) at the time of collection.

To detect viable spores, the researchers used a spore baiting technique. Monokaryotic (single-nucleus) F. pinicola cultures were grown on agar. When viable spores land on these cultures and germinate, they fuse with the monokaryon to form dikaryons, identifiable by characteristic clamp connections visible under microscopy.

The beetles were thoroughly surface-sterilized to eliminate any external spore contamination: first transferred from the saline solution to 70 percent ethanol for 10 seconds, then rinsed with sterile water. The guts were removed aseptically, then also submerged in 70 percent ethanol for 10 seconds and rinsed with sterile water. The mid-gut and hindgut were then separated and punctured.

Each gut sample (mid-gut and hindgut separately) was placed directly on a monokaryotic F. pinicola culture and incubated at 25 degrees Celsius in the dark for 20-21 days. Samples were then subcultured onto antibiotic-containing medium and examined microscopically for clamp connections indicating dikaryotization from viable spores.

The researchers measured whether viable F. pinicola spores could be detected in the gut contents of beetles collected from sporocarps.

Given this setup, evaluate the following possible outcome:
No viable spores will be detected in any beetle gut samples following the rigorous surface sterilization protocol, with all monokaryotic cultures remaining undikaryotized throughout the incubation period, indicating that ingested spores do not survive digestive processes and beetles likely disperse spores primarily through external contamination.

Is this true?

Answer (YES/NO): NO